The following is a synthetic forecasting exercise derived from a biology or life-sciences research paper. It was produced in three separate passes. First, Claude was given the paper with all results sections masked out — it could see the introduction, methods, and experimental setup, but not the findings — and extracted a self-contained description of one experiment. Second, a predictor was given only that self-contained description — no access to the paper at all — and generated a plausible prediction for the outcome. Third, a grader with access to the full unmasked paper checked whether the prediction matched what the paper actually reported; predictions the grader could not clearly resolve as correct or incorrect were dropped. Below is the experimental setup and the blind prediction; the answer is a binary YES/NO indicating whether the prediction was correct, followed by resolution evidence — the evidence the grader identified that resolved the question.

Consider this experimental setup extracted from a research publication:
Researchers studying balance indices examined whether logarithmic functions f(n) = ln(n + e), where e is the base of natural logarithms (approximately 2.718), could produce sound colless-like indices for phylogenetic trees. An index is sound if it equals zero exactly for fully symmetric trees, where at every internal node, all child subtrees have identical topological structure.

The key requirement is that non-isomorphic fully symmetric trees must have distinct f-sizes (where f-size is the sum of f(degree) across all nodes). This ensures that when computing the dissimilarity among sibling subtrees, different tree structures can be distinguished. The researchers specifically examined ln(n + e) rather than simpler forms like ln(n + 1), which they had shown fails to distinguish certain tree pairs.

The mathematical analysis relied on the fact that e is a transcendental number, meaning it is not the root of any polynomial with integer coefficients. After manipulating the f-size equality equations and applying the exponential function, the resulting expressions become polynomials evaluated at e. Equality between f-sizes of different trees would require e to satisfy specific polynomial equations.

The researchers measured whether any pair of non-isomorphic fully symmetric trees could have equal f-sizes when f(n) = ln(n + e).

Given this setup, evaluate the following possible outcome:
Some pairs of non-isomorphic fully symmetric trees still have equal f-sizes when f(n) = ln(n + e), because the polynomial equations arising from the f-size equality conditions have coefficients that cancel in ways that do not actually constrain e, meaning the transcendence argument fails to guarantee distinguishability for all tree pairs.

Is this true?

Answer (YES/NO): NO